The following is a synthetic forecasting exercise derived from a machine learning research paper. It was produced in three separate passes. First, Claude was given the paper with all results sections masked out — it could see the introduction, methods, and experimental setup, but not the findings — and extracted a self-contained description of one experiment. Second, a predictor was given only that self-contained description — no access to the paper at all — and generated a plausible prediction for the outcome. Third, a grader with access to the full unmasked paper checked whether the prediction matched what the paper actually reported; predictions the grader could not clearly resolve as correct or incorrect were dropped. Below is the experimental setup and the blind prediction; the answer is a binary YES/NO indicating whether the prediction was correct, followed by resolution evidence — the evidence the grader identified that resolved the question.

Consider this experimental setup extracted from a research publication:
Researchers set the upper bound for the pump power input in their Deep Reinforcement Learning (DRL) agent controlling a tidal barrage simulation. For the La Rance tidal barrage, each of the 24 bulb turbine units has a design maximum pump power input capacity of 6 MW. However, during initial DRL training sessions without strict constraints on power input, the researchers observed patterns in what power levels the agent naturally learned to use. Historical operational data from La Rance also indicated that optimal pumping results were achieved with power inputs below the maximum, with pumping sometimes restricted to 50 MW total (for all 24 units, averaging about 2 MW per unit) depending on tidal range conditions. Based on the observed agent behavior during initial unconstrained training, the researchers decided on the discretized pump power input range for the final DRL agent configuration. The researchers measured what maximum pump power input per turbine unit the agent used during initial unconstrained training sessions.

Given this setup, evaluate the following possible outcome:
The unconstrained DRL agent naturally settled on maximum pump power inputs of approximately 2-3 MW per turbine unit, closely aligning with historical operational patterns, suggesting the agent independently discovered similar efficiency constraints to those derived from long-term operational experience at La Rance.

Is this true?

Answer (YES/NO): NO